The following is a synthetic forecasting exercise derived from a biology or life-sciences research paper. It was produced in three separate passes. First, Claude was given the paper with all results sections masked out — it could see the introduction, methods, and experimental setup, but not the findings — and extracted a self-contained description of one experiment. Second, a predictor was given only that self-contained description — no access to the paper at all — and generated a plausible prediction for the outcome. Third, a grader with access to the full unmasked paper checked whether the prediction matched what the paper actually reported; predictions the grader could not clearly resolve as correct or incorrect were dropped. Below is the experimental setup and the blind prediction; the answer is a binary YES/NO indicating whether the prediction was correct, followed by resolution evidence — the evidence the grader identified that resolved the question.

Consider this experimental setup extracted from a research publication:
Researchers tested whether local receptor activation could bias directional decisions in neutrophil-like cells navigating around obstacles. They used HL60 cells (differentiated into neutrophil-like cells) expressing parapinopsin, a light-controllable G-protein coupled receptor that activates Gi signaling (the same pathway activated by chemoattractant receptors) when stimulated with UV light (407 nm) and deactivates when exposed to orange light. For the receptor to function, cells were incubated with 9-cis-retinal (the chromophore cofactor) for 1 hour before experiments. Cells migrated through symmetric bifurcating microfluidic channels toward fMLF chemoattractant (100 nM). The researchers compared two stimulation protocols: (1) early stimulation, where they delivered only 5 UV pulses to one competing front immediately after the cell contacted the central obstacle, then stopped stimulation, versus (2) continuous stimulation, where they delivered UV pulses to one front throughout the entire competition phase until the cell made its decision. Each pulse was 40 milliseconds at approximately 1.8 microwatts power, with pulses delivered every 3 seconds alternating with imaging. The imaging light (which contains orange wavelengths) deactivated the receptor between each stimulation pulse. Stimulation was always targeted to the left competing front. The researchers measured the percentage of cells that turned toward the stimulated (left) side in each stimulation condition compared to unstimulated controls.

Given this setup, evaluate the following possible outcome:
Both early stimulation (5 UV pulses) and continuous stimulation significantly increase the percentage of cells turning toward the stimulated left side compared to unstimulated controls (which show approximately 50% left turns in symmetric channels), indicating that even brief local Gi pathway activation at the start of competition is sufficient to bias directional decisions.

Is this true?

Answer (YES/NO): NO